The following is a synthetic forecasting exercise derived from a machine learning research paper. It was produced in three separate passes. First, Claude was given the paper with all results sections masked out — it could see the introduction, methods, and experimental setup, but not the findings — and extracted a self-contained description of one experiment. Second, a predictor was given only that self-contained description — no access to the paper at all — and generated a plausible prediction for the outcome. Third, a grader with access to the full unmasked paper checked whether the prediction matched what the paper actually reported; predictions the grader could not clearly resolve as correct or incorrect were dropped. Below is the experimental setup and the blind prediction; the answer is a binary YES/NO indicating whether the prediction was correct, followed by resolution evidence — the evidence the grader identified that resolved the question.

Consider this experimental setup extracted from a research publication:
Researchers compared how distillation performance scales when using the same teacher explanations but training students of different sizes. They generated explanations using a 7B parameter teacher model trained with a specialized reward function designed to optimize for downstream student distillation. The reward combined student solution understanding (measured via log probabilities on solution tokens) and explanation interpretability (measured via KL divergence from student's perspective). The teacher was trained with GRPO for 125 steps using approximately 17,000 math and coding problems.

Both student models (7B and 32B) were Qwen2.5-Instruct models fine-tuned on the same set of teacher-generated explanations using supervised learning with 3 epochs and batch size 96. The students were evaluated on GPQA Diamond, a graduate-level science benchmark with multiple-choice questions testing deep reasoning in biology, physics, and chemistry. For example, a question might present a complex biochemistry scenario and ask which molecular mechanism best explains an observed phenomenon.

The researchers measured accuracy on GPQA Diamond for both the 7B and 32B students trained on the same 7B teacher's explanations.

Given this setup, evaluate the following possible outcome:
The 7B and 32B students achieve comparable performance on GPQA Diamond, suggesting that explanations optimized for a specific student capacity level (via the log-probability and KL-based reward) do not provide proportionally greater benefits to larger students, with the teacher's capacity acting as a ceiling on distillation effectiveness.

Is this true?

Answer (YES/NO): NO